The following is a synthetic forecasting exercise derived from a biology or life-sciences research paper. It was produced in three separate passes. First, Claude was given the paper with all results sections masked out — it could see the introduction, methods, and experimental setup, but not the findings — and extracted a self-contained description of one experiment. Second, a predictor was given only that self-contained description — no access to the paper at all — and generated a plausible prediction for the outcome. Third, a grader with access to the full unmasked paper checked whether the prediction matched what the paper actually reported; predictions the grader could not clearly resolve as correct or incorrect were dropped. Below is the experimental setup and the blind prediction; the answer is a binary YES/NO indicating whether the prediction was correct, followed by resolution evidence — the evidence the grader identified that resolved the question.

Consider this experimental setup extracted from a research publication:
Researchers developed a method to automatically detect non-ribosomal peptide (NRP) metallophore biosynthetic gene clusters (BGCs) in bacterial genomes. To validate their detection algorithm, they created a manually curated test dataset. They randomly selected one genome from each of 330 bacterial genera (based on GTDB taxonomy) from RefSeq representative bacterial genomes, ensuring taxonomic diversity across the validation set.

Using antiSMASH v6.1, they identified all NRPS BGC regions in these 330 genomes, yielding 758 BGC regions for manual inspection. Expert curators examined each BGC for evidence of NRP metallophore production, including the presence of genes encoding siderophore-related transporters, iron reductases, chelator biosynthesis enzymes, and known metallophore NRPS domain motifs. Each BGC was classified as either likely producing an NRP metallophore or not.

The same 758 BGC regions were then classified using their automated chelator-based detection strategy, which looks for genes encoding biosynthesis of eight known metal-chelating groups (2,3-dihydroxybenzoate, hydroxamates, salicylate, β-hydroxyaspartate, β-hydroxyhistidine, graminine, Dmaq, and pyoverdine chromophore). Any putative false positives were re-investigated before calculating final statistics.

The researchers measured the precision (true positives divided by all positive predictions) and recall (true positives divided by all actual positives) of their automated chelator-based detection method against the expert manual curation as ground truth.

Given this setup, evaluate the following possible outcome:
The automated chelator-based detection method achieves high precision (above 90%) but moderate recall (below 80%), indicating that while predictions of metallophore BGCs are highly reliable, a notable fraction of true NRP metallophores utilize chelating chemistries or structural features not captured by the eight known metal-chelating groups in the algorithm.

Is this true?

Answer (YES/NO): YES